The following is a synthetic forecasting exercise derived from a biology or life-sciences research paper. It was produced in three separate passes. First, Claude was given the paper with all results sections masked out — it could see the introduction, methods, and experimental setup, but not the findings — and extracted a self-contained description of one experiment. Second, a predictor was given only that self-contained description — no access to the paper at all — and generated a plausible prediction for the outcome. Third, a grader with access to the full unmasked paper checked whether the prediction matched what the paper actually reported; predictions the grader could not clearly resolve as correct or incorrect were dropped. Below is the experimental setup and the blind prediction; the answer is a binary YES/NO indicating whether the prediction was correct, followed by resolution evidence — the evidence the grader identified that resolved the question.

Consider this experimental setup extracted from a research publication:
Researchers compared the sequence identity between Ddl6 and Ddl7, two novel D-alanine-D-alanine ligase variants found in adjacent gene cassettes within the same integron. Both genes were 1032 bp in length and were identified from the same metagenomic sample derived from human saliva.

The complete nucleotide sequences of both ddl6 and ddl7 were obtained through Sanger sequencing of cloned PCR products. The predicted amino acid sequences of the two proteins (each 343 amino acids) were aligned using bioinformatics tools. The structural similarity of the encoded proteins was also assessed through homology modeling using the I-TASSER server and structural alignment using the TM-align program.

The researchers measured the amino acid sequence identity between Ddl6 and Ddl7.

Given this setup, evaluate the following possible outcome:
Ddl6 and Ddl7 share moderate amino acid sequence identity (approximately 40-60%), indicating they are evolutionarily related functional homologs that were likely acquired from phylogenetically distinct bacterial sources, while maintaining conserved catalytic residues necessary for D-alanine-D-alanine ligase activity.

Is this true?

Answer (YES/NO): NO